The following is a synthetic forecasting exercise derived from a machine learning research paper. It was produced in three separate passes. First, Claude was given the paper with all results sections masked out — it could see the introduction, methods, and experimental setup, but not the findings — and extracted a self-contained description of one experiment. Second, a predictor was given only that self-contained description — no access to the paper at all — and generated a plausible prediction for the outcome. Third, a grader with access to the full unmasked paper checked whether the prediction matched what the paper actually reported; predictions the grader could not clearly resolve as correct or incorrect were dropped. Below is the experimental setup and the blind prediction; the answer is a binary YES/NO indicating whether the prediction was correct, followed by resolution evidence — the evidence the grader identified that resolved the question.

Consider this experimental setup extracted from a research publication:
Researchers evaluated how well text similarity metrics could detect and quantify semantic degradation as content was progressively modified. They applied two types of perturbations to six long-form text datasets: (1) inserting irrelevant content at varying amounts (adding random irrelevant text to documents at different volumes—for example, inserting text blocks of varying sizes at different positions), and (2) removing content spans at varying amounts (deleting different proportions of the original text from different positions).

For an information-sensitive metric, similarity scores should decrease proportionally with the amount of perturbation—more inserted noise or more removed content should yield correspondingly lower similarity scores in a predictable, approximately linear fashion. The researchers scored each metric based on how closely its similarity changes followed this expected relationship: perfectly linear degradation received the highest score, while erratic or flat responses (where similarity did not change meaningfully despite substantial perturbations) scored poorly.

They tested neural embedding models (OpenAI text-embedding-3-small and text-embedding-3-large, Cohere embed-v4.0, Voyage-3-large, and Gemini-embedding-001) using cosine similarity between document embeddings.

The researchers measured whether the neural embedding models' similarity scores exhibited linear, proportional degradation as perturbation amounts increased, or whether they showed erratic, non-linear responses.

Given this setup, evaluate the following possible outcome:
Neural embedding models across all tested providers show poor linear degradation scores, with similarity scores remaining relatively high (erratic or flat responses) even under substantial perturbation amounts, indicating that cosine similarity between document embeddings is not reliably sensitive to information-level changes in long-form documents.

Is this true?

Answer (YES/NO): NO